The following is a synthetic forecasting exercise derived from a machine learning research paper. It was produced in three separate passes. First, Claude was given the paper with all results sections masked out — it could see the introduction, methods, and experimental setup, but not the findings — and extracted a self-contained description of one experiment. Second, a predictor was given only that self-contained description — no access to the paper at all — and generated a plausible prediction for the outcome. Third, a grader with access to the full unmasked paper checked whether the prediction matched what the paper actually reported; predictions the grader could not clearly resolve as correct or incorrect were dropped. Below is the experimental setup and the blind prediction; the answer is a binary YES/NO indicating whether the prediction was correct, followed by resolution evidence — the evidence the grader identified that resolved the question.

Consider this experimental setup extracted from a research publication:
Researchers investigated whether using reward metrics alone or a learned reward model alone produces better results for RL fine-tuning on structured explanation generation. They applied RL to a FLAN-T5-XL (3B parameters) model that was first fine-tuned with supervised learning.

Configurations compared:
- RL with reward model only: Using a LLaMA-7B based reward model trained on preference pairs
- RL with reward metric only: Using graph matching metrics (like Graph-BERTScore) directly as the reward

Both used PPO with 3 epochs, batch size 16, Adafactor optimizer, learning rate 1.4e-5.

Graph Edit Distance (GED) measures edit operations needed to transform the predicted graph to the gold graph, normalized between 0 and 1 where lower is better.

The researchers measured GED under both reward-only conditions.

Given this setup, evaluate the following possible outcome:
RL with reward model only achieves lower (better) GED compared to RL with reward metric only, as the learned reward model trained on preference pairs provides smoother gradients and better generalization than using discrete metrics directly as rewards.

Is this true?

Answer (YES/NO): YES